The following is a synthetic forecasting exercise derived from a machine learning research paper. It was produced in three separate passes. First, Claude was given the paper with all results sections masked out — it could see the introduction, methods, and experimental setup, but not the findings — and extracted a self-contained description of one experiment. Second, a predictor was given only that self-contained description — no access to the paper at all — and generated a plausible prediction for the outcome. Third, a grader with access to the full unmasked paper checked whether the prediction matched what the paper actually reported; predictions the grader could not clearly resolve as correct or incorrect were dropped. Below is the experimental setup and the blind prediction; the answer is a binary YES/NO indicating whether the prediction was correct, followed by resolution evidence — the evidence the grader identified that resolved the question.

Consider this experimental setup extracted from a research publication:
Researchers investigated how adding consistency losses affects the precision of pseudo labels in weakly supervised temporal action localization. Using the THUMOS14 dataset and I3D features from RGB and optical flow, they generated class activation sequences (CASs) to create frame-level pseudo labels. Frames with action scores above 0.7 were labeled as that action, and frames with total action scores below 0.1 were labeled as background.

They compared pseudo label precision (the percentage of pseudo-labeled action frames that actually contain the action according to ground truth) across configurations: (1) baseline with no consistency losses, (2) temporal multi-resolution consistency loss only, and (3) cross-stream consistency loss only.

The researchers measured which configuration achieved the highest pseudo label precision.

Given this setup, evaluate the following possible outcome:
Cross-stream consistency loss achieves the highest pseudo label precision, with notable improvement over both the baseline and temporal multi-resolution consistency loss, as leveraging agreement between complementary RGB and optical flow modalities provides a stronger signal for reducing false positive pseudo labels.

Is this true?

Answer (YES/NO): NO